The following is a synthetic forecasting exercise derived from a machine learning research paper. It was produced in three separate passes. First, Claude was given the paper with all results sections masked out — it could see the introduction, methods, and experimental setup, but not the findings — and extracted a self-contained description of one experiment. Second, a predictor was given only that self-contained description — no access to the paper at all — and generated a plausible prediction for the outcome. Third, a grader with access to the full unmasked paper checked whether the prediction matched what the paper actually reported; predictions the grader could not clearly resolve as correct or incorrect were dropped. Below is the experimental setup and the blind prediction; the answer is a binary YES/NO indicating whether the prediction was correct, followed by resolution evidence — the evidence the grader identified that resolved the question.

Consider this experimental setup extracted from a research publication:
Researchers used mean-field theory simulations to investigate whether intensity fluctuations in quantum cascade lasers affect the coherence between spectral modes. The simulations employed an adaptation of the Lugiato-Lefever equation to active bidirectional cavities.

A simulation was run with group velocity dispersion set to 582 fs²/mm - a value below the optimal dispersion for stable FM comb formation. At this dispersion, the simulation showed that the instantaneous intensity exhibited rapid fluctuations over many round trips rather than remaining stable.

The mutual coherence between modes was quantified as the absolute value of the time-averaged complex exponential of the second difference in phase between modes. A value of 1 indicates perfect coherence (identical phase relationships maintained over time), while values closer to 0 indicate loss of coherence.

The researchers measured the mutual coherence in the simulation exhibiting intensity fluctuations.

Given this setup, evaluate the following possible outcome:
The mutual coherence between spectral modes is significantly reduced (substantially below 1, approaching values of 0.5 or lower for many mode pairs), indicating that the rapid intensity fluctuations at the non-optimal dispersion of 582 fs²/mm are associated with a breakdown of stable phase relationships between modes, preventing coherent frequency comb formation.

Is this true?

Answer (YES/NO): NO